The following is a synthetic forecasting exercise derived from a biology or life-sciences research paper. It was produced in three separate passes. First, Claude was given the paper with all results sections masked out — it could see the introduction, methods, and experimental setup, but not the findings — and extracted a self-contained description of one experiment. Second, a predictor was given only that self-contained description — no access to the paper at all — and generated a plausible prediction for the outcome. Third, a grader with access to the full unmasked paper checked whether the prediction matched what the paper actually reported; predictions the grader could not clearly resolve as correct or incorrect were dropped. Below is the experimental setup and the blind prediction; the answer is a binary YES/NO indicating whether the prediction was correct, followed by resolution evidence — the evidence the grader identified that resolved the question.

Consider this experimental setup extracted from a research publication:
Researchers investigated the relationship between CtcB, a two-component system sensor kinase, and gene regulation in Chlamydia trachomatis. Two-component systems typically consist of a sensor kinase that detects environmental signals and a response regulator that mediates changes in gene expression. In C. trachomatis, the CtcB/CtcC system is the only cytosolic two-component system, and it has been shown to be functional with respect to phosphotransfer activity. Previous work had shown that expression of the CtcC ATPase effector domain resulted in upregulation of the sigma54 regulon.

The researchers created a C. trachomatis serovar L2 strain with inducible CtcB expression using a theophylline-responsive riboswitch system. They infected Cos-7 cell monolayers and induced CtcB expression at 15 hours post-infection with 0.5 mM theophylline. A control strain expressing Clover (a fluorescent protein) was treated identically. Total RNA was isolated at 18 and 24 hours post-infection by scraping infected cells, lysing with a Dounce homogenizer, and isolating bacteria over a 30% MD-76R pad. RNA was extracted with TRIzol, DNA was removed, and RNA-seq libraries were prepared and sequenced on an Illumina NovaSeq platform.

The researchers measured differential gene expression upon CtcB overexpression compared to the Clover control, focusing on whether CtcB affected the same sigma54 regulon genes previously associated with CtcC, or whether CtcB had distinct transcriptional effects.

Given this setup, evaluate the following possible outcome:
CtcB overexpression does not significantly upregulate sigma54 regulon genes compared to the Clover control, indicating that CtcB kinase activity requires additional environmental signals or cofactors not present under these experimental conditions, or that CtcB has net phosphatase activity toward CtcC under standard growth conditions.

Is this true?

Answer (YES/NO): NO